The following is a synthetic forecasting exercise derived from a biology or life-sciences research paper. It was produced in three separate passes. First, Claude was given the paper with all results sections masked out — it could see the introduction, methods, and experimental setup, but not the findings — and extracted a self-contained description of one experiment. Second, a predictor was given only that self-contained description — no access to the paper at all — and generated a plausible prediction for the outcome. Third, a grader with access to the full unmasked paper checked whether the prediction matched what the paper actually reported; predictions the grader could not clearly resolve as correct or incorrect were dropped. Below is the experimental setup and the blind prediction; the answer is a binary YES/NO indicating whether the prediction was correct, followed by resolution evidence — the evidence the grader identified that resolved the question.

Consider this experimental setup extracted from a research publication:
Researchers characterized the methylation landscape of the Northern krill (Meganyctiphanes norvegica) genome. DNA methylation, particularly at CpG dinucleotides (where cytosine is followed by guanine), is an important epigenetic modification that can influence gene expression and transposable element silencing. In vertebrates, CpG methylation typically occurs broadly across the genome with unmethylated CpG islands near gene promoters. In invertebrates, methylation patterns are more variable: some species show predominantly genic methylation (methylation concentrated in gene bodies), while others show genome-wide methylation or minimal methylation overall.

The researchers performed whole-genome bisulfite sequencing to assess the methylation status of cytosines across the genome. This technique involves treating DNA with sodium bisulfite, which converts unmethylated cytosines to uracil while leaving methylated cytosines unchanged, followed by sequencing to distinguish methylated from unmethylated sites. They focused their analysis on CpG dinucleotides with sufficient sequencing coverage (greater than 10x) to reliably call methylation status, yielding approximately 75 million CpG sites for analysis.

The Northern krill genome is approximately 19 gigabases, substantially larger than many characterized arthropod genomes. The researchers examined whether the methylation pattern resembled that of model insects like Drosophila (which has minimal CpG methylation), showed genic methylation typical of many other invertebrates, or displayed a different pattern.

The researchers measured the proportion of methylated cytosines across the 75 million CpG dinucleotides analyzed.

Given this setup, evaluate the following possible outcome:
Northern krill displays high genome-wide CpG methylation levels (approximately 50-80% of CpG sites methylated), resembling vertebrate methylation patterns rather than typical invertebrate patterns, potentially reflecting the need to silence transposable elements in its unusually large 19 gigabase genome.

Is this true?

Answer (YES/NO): NO